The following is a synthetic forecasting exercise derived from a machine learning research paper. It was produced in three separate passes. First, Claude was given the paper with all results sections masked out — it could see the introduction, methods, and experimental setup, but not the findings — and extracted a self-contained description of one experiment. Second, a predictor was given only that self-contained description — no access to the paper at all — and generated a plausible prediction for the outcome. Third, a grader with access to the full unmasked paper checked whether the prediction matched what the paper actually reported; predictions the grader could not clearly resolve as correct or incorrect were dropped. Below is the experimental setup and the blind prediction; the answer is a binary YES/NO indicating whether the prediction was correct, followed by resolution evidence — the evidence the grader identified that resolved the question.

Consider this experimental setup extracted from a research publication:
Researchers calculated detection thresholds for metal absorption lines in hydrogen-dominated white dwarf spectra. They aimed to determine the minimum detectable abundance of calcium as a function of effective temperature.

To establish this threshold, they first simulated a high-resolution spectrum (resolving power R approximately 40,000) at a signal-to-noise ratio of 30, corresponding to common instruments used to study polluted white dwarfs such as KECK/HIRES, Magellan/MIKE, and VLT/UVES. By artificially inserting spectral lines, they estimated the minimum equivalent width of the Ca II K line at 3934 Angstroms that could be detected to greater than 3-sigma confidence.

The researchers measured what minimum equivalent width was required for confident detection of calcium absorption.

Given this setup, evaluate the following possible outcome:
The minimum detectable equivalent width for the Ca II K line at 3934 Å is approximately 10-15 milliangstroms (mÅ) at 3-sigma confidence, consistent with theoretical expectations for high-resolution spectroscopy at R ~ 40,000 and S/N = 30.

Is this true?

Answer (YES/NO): YES